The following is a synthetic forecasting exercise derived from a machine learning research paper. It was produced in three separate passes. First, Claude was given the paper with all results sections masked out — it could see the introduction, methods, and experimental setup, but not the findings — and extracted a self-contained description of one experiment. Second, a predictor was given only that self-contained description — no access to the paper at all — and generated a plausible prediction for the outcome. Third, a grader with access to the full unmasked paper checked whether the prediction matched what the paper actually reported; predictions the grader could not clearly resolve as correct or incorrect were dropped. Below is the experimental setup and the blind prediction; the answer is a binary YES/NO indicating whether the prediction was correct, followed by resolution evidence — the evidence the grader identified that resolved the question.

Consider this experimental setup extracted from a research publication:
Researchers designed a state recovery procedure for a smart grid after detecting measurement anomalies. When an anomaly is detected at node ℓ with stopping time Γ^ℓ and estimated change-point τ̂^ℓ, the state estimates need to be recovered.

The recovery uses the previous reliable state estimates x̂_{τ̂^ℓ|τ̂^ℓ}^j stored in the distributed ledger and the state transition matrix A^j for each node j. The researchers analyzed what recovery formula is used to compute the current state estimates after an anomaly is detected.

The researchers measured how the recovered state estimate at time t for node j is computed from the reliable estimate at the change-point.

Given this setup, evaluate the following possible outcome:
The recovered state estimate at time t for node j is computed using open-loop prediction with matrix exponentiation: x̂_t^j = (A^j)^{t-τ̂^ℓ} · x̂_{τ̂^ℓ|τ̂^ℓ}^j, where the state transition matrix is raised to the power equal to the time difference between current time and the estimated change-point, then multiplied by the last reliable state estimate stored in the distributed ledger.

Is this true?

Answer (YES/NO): YES